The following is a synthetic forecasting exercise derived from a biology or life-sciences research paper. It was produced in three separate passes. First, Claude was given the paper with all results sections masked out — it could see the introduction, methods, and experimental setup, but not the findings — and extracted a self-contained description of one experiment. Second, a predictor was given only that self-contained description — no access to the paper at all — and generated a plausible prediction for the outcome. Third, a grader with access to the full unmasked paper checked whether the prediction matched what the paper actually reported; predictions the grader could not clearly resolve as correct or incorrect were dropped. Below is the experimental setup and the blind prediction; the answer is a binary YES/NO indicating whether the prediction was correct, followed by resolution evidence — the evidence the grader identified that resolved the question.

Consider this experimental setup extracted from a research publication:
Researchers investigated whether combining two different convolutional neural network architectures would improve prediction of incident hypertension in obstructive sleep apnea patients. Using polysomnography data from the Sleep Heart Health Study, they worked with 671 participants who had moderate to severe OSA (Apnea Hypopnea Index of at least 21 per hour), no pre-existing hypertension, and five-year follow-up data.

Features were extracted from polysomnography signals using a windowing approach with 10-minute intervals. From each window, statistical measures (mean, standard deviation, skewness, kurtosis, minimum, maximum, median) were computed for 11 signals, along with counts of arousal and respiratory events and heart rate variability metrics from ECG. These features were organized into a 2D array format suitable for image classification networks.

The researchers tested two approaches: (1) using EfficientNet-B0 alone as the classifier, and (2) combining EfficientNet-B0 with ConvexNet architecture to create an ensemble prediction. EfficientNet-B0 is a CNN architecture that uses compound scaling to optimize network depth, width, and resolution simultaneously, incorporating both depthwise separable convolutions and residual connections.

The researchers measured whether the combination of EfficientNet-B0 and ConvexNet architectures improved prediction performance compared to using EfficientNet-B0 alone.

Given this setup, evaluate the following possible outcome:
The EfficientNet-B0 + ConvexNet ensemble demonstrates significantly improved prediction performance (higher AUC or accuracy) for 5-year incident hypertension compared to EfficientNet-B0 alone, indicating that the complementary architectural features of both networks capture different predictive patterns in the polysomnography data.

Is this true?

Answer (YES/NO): NO